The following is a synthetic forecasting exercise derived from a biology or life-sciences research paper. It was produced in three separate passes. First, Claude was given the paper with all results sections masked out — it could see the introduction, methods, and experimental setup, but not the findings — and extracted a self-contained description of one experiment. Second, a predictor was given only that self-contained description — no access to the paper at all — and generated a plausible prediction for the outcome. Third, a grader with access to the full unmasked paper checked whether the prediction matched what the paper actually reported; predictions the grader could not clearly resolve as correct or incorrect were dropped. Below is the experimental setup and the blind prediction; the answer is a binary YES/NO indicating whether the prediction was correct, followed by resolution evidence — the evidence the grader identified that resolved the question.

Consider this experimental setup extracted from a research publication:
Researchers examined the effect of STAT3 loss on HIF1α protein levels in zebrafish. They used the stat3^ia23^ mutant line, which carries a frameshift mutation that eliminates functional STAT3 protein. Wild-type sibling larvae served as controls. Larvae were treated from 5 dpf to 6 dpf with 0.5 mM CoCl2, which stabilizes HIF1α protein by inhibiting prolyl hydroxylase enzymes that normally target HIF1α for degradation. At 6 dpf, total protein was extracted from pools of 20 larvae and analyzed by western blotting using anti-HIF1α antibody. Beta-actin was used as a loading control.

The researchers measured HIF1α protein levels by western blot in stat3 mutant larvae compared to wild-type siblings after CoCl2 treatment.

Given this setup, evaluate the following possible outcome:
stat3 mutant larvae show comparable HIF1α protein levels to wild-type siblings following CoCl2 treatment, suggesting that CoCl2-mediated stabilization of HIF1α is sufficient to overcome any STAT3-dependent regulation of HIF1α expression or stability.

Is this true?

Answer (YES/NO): YES